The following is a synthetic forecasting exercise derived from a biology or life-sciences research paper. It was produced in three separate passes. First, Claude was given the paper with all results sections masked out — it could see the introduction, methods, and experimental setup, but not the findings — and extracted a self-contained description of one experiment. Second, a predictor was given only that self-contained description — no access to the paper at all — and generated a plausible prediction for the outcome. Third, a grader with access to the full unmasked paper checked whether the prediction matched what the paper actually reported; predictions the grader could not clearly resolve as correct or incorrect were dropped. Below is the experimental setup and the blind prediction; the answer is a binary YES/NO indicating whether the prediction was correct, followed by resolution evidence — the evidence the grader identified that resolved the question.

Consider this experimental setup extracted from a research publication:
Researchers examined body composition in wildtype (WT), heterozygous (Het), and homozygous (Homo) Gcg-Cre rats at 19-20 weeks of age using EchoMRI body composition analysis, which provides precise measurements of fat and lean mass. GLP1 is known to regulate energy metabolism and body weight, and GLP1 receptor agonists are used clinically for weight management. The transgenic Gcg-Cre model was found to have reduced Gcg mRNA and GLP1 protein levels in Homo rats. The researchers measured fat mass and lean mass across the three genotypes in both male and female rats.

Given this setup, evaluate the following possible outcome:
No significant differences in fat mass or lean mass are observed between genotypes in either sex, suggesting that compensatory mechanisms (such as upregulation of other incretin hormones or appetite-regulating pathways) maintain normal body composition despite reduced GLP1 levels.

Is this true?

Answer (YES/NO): NO